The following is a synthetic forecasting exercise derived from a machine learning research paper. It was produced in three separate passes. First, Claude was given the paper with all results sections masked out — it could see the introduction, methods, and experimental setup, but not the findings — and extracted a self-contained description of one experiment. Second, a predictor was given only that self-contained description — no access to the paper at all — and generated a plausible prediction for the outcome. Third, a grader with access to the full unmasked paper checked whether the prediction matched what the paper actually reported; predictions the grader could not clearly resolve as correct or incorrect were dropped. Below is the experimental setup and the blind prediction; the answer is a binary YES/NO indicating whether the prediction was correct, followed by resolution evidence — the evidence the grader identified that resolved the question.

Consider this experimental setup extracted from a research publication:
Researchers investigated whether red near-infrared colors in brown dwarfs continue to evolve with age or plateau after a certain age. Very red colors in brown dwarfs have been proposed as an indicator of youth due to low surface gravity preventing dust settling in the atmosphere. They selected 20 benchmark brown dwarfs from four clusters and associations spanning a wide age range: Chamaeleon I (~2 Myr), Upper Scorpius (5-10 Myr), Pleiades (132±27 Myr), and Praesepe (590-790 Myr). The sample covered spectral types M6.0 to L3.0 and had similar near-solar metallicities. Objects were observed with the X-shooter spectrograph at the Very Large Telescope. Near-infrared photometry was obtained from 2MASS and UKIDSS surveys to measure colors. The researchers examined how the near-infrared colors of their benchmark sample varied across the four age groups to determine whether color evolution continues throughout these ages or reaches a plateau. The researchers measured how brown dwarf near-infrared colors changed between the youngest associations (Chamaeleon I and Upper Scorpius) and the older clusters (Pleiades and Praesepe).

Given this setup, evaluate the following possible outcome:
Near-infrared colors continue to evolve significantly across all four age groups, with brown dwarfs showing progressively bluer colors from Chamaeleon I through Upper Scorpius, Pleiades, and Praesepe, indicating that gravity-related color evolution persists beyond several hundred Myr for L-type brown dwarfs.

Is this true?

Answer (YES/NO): NO